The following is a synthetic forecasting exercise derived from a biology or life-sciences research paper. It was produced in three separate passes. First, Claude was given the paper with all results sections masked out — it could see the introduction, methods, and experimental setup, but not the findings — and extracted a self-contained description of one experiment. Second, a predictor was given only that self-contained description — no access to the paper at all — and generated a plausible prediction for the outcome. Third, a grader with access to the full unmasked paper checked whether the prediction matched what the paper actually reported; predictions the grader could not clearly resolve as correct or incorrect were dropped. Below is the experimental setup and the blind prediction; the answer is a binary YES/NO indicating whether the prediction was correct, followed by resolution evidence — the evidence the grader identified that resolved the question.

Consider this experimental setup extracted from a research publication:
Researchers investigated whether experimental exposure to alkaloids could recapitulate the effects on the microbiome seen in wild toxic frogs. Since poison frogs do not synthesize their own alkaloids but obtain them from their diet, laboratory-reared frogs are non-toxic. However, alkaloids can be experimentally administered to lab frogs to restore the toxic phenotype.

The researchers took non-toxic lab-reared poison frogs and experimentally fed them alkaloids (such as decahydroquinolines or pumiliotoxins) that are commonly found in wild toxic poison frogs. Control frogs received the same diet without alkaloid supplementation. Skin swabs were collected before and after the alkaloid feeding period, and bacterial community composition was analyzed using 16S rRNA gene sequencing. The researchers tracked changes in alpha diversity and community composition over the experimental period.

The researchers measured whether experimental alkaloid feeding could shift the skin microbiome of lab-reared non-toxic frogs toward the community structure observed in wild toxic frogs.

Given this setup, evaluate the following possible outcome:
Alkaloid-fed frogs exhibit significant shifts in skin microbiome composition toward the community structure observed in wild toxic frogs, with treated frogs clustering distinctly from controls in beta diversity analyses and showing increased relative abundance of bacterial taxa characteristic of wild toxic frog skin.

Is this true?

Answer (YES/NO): NO